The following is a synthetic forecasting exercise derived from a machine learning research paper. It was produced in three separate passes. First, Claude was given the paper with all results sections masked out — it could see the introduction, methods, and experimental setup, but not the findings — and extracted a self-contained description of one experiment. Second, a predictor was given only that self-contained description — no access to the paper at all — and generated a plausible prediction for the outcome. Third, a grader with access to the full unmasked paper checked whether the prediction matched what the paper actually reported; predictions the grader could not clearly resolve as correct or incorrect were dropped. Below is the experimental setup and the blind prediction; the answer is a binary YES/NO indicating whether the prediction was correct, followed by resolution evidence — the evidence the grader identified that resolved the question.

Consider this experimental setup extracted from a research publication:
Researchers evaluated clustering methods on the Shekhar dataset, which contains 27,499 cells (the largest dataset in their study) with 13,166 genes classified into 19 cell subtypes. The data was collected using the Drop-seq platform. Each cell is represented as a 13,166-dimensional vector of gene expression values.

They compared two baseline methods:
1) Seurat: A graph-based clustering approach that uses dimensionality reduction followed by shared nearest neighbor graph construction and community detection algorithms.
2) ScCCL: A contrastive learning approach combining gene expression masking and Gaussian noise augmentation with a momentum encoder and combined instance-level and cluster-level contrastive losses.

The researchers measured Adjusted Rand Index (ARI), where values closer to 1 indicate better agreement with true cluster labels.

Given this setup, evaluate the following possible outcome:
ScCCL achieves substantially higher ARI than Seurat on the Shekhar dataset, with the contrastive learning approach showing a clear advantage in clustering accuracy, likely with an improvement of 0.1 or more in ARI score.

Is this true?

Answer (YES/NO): YES